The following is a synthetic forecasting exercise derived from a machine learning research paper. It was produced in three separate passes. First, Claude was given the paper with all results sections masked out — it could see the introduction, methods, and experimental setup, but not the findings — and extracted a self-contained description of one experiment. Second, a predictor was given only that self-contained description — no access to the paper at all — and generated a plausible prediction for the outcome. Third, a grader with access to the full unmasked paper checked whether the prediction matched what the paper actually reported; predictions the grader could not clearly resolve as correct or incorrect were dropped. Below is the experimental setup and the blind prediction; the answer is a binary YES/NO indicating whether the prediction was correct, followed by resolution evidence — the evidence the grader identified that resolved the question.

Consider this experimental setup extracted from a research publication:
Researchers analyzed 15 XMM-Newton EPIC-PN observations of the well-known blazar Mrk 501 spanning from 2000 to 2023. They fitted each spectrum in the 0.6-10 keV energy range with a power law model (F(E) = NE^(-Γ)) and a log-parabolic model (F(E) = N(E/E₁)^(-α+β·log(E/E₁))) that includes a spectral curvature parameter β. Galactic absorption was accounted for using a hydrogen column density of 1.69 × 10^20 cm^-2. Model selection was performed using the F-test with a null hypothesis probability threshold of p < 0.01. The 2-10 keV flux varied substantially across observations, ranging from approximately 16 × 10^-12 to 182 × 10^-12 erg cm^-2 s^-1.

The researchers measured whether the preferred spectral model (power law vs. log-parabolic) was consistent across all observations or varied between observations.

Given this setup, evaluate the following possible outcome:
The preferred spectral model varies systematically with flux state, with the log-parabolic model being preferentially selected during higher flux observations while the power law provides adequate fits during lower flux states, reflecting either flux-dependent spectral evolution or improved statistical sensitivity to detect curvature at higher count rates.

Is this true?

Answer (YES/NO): NO